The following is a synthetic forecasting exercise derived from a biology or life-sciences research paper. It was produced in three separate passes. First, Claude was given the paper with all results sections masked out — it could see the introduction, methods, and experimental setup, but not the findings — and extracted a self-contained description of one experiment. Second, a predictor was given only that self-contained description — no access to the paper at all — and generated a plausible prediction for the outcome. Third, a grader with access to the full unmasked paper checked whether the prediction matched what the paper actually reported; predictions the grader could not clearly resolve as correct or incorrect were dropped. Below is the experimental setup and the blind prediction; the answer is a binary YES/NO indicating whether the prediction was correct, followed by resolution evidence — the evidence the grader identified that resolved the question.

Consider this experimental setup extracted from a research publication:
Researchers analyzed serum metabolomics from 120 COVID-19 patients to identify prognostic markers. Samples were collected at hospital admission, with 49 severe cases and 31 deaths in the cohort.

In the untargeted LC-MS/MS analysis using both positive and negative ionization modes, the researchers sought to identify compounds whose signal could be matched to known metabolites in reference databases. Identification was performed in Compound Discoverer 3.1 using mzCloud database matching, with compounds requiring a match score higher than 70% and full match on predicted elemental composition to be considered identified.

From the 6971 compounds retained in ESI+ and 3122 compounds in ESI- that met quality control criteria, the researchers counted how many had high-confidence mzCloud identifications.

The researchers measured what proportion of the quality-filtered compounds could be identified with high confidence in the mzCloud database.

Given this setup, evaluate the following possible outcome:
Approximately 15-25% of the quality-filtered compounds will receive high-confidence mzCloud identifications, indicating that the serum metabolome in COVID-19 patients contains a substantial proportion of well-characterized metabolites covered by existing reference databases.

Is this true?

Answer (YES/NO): NO